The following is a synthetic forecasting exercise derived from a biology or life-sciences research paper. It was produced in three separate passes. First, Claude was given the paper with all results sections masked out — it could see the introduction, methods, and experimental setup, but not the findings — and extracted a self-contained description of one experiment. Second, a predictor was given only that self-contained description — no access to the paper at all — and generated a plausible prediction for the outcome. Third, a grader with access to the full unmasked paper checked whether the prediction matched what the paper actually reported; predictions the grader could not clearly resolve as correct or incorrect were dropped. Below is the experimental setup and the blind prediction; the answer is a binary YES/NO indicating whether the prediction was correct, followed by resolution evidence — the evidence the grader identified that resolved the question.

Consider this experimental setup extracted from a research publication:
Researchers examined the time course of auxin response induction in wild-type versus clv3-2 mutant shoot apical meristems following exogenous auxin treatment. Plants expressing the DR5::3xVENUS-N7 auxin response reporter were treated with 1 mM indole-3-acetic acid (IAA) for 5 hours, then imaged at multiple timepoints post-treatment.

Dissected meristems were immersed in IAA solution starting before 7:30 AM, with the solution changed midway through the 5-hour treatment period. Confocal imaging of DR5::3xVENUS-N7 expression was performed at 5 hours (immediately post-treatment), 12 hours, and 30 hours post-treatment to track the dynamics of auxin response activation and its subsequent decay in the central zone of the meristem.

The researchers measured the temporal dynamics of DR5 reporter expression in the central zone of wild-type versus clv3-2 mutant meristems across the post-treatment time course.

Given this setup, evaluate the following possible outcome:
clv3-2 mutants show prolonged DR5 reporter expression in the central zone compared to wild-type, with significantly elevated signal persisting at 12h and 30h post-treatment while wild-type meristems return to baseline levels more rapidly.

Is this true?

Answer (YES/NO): NO